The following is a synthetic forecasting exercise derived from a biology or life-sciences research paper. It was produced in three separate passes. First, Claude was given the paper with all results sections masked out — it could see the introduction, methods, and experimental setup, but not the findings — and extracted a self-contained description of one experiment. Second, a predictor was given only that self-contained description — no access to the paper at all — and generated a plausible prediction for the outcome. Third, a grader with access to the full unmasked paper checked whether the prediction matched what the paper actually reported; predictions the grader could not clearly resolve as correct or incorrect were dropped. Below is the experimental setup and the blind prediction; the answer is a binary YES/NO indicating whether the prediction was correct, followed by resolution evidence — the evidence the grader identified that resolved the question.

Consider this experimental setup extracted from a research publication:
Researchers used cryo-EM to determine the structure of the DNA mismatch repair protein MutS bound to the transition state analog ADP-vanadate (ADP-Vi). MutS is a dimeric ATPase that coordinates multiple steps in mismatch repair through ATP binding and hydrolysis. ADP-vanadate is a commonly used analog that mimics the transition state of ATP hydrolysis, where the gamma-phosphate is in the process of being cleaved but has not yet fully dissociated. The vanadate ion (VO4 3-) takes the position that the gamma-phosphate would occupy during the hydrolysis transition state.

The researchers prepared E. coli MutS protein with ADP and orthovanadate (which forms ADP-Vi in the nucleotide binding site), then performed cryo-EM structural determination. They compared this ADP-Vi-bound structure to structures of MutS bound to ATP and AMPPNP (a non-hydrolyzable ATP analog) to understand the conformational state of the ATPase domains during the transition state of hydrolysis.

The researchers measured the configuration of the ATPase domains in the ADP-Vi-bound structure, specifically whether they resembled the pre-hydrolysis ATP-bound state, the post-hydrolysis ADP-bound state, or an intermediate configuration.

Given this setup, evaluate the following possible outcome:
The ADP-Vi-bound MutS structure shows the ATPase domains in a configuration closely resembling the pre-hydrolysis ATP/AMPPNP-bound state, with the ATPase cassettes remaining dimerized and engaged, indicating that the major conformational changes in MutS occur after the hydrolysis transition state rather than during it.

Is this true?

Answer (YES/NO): YES